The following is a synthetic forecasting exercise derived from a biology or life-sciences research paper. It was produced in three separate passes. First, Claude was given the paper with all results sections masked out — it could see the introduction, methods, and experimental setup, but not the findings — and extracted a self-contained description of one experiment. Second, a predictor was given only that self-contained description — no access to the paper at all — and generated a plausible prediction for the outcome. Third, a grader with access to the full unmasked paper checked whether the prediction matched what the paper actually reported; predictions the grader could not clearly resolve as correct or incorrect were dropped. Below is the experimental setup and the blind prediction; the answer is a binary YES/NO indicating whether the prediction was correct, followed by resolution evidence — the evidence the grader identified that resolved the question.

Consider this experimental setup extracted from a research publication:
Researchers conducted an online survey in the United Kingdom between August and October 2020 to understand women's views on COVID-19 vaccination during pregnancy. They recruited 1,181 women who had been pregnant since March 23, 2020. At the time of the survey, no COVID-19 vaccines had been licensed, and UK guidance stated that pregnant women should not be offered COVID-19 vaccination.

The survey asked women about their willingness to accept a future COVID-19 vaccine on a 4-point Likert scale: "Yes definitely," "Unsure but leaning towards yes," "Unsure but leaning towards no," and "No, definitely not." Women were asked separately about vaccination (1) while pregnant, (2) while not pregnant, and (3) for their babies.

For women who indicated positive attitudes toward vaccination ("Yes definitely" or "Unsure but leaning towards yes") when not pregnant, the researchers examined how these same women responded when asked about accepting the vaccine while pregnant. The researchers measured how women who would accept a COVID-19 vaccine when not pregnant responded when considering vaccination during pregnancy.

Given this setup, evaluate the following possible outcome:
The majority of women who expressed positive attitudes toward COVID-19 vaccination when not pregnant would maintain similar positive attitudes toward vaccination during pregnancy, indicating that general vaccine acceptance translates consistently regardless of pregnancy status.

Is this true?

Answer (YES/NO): NO